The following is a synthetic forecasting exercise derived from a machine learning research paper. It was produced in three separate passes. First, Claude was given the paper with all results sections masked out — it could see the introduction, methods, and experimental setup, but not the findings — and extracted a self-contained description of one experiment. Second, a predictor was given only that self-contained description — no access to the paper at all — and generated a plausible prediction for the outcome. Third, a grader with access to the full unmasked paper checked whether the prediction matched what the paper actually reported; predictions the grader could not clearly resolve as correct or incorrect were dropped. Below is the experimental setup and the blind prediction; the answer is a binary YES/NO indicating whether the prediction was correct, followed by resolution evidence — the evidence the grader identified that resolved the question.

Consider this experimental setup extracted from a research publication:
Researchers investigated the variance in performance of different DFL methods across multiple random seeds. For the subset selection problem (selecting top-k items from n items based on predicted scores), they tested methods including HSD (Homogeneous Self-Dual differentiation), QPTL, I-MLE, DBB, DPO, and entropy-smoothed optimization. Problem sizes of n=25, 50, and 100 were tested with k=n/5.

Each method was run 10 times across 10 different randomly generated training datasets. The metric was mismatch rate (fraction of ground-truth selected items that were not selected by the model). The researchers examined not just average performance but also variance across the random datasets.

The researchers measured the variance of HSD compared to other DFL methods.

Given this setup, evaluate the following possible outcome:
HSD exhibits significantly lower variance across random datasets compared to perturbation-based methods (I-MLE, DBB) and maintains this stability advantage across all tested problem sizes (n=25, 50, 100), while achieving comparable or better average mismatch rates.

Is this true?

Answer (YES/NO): NO